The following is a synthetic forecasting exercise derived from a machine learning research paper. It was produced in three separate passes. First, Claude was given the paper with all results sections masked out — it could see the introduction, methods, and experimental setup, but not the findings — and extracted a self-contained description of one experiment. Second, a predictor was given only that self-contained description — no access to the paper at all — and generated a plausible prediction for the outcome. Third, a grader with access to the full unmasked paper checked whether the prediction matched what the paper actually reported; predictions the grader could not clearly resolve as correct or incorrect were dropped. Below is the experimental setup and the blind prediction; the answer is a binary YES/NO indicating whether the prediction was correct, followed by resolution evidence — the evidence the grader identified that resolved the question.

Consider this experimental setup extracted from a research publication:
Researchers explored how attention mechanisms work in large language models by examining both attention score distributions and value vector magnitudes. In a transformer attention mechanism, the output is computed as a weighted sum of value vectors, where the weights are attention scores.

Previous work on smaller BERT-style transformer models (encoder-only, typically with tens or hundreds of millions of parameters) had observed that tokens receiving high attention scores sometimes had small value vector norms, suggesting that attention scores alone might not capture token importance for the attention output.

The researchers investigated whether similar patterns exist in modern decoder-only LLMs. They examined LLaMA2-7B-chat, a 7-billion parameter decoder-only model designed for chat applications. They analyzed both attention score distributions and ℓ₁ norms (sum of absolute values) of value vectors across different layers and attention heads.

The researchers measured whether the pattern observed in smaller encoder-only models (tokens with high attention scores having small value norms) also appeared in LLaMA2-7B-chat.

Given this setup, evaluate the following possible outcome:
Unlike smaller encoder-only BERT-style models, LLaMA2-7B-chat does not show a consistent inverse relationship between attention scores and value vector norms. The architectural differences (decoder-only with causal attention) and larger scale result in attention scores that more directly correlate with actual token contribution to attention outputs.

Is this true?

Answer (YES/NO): NO